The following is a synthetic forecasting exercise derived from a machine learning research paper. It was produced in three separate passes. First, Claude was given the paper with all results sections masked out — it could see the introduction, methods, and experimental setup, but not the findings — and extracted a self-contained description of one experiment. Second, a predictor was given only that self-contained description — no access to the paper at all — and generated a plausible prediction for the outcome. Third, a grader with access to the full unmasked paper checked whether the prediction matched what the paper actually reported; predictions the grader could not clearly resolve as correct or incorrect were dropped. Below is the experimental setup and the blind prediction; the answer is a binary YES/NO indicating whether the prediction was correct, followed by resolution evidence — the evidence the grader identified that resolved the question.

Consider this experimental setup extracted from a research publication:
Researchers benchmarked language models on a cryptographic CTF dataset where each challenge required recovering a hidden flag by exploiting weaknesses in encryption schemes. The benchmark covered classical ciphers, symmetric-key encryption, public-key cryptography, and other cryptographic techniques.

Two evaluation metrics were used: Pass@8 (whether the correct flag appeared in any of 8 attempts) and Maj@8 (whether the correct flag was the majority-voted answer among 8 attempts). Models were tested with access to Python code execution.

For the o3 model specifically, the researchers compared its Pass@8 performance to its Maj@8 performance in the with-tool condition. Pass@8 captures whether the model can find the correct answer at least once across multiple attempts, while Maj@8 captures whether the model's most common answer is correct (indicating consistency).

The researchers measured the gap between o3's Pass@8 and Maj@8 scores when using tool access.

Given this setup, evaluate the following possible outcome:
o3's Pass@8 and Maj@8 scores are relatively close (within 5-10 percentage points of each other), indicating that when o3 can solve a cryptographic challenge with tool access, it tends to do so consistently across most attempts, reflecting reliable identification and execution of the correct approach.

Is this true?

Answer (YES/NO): NO